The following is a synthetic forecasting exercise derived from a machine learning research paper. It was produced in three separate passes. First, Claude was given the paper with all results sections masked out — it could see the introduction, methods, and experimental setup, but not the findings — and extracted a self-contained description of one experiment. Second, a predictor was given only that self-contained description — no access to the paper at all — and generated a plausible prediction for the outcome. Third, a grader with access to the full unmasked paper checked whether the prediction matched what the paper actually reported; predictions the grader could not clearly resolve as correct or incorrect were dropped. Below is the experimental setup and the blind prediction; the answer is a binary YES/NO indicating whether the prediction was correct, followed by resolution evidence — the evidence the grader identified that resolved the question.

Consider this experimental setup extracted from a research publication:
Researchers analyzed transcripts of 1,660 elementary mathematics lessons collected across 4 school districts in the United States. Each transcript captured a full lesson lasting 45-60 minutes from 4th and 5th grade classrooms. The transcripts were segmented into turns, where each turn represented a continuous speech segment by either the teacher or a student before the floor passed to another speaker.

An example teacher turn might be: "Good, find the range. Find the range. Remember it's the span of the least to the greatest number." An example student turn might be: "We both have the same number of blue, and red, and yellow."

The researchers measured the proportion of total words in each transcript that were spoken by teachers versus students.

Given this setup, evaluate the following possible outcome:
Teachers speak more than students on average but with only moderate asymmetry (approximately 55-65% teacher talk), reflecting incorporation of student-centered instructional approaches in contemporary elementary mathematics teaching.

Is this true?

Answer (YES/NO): NO